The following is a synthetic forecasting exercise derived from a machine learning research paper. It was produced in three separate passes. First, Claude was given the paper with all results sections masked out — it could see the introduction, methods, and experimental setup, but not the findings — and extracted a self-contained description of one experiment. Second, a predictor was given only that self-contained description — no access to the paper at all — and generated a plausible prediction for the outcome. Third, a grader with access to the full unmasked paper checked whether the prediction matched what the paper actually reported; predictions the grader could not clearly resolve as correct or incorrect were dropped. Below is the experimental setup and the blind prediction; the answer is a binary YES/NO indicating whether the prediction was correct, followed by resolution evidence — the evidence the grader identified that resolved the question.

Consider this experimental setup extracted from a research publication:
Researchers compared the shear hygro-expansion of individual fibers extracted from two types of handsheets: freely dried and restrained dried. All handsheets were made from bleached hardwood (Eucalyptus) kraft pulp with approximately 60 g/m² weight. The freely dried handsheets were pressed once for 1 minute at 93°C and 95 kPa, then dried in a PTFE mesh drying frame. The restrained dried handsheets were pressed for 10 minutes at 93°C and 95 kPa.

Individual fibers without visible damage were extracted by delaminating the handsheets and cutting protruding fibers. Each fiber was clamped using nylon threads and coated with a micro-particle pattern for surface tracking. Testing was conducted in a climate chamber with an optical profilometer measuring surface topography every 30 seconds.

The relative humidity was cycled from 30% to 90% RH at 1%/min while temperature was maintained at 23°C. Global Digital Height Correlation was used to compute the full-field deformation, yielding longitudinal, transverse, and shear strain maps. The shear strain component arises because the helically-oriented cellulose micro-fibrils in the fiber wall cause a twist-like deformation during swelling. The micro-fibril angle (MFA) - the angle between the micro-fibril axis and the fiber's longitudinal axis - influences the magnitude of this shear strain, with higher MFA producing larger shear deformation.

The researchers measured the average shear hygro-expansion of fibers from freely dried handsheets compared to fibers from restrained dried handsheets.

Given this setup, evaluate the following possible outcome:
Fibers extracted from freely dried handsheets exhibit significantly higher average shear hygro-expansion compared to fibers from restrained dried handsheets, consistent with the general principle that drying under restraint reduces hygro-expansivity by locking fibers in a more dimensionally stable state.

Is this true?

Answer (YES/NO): YES